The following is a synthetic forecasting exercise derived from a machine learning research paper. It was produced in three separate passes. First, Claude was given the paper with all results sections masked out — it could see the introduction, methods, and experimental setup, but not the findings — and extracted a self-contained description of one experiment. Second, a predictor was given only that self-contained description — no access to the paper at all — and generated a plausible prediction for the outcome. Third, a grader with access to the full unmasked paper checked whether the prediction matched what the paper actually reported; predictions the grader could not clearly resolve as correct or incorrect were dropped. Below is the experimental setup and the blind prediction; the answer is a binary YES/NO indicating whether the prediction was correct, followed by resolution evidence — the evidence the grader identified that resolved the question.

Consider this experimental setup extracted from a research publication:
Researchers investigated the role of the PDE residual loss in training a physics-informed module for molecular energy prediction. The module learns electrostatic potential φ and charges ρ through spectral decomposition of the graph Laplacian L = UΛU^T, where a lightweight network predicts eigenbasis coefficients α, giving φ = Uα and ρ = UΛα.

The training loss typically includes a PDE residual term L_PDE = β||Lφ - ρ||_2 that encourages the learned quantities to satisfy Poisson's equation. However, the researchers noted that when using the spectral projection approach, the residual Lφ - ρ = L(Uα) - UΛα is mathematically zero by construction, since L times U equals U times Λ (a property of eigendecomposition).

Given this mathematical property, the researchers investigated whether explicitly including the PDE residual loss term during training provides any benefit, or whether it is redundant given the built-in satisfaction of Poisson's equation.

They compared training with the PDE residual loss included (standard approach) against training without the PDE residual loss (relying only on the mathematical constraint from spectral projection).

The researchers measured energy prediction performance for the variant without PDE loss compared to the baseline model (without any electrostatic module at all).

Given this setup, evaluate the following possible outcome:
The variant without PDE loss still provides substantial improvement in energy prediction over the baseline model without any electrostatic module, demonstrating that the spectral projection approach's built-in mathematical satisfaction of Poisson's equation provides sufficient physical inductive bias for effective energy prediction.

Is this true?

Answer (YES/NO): NO